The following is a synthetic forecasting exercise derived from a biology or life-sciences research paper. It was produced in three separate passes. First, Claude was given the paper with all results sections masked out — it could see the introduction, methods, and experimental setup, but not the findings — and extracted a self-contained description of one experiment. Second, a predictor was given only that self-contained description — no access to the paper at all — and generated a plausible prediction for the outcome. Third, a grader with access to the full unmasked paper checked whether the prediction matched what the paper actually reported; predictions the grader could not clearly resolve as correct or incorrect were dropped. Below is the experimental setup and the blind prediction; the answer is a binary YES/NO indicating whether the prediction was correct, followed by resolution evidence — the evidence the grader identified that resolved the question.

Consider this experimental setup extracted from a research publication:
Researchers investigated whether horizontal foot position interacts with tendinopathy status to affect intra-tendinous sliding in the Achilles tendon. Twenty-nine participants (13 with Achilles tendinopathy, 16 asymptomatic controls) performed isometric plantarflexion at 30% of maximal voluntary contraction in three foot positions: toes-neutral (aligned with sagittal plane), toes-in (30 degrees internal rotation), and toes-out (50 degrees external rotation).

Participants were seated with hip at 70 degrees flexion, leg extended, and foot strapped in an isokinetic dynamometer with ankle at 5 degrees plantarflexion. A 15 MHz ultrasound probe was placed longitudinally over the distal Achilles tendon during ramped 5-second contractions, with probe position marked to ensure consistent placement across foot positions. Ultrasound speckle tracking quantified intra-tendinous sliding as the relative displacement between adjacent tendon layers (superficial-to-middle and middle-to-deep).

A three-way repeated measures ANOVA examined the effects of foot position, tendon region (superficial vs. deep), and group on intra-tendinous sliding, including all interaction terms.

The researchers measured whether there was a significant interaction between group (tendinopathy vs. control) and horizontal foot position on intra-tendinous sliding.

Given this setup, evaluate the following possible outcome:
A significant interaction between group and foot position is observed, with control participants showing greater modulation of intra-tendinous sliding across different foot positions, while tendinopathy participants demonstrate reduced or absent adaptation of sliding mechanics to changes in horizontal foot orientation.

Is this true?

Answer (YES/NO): NO